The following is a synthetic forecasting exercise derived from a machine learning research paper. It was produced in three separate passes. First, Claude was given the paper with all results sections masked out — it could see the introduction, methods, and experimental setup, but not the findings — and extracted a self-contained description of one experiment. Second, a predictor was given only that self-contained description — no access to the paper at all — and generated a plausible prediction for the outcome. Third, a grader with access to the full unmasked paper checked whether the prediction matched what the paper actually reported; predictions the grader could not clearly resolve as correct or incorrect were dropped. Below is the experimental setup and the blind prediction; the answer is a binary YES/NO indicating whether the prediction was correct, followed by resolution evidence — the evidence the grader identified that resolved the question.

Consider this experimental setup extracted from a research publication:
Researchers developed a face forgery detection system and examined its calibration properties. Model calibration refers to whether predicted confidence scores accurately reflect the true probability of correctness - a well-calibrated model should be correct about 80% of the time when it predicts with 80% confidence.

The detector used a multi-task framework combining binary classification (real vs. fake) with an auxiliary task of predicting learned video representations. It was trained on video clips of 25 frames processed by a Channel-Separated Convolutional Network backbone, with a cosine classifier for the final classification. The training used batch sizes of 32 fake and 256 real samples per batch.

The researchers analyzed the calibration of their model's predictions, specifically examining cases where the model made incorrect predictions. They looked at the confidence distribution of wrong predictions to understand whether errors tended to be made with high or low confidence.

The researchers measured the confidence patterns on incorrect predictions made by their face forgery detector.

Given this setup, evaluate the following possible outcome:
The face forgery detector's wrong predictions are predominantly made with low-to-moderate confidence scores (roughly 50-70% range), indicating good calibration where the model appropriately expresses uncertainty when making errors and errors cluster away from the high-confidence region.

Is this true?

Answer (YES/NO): NO